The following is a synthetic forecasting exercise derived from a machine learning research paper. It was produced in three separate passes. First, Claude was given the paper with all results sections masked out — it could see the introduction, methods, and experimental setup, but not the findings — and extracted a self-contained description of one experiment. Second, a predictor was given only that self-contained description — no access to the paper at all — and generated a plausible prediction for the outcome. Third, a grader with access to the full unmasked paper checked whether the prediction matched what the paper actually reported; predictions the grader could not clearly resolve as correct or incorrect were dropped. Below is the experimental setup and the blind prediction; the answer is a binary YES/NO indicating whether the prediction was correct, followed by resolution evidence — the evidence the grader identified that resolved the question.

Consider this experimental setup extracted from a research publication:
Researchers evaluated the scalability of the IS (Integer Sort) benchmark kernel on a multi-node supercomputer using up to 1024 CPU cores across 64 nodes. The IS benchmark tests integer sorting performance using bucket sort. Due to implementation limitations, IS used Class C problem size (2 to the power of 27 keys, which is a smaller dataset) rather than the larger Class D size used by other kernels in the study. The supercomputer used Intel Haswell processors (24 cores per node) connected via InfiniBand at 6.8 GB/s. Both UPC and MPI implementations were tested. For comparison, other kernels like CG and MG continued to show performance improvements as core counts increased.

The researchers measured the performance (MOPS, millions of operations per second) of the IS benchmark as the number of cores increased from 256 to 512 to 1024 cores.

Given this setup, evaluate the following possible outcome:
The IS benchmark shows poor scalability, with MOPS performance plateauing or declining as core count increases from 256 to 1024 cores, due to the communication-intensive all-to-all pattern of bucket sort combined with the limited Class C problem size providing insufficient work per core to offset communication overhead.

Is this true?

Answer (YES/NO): YES